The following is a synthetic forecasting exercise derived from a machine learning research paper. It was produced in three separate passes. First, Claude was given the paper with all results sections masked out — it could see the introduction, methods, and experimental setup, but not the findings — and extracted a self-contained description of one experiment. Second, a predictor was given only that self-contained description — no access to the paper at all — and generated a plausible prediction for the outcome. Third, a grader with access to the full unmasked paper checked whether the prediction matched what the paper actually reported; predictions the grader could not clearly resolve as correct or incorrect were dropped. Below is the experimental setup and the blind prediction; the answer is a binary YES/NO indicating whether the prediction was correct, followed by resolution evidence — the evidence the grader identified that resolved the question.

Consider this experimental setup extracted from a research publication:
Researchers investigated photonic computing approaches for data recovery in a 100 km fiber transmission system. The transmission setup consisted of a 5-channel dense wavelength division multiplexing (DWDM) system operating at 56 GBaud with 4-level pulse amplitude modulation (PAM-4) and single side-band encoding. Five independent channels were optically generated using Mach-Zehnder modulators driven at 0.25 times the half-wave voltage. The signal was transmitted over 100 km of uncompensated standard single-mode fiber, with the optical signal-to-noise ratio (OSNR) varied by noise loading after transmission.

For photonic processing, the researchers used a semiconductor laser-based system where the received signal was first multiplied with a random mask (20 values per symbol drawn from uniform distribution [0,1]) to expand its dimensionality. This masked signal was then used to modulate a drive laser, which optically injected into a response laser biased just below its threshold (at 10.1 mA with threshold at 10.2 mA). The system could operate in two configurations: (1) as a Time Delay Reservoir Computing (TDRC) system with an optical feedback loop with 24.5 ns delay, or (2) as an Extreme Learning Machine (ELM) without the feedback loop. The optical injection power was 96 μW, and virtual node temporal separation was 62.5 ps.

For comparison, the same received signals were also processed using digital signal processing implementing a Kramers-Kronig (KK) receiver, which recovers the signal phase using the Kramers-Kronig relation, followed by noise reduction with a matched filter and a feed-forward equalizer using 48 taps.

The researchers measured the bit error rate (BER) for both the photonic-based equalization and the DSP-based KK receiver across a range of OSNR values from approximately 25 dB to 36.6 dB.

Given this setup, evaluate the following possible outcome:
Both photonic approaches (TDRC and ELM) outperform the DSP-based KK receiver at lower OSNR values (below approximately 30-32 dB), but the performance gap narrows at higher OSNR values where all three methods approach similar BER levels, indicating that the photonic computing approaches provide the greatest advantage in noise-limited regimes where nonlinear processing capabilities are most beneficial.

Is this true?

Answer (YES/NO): NO